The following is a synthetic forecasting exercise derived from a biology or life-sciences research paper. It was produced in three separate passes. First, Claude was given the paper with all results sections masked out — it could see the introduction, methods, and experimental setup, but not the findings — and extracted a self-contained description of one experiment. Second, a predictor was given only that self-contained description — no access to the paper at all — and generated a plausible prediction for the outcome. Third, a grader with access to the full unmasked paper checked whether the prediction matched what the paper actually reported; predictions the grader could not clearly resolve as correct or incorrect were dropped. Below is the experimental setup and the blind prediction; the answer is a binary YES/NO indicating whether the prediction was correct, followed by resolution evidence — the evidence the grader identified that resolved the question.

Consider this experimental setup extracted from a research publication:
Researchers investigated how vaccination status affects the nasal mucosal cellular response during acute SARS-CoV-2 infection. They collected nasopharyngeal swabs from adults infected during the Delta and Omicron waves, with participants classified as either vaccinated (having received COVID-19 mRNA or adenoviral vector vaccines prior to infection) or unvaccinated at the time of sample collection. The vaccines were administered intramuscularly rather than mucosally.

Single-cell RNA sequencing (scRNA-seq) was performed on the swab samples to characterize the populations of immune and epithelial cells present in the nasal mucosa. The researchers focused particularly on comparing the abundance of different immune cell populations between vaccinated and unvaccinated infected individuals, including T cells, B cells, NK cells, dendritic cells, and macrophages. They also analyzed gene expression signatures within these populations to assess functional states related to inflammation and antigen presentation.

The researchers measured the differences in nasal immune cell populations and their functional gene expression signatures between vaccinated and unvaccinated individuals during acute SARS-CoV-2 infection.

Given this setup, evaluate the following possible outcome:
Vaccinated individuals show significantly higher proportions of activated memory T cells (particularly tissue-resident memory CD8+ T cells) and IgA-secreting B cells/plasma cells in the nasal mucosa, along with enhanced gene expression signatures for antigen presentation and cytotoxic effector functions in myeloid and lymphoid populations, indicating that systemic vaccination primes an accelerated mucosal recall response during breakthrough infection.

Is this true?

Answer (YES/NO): NO